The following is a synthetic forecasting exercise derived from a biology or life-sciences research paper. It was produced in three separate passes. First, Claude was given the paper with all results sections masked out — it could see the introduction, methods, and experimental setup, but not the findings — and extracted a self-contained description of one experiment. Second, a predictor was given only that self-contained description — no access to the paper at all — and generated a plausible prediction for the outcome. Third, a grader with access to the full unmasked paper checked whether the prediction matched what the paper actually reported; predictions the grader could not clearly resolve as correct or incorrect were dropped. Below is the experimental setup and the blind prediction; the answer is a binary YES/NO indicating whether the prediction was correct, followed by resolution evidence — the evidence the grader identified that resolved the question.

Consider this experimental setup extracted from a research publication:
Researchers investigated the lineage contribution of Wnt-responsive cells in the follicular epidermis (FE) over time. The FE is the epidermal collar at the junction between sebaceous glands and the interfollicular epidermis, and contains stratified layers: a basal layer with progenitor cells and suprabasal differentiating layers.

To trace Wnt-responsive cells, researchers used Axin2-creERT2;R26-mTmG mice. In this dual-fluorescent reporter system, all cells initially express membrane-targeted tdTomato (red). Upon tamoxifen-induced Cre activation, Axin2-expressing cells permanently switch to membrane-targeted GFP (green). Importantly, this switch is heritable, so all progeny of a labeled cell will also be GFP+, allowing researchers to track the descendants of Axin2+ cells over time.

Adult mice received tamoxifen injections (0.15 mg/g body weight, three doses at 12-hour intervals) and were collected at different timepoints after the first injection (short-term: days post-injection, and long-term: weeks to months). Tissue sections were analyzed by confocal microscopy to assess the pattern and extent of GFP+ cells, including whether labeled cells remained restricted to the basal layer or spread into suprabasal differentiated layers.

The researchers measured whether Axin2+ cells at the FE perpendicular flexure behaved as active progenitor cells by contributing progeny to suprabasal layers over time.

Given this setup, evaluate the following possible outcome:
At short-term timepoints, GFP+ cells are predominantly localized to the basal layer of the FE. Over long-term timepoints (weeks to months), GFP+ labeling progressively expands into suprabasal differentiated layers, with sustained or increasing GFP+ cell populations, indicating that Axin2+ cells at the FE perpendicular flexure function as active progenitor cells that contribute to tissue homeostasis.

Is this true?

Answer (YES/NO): YES